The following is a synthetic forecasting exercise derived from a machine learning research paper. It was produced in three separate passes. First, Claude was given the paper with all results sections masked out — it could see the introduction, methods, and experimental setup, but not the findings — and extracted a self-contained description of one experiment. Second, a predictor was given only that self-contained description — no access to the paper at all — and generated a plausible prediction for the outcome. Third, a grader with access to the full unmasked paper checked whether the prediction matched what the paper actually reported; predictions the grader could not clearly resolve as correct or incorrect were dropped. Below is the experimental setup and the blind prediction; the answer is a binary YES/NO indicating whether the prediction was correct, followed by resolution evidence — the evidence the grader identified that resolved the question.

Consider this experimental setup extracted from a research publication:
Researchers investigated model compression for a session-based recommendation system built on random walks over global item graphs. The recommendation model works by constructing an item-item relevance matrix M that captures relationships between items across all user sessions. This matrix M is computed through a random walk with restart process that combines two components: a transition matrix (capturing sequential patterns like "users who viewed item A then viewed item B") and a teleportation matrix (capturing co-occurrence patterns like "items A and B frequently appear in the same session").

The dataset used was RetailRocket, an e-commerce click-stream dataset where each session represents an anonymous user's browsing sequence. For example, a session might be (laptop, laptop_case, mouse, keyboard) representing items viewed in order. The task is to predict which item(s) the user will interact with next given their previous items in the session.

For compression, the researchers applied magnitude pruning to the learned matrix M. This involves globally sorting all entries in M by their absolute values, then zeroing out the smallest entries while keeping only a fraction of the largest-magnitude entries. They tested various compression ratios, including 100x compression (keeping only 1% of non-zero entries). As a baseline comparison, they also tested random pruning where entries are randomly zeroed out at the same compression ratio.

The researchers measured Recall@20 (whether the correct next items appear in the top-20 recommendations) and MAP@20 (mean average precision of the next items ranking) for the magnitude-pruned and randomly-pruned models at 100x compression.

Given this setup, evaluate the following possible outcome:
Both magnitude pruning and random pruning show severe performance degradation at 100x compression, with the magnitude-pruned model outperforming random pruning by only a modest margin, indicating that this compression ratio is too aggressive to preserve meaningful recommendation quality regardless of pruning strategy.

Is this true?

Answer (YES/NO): NO